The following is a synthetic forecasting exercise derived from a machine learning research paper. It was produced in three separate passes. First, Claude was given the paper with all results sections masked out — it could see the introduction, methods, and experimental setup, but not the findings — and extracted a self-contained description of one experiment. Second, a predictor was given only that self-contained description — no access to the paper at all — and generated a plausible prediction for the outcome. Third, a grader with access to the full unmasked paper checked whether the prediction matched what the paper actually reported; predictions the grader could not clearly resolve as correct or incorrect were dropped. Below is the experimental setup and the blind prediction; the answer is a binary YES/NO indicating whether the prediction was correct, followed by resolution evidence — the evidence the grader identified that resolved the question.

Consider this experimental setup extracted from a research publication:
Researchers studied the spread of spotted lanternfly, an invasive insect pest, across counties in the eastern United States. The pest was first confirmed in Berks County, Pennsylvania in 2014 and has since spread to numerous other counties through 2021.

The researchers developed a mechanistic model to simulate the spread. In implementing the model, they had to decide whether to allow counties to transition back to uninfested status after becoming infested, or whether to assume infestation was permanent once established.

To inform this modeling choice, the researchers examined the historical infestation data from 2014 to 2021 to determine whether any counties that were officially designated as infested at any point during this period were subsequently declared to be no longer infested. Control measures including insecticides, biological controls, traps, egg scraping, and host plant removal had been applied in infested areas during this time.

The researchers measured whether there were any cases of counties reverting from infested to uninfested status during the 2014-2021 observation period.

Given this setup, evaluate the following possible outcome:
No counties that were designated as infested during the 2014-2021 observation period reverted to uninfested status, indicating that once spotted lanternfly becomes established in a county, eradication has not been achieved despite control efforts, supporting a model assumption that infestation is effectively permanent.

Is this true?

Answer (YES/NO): YES